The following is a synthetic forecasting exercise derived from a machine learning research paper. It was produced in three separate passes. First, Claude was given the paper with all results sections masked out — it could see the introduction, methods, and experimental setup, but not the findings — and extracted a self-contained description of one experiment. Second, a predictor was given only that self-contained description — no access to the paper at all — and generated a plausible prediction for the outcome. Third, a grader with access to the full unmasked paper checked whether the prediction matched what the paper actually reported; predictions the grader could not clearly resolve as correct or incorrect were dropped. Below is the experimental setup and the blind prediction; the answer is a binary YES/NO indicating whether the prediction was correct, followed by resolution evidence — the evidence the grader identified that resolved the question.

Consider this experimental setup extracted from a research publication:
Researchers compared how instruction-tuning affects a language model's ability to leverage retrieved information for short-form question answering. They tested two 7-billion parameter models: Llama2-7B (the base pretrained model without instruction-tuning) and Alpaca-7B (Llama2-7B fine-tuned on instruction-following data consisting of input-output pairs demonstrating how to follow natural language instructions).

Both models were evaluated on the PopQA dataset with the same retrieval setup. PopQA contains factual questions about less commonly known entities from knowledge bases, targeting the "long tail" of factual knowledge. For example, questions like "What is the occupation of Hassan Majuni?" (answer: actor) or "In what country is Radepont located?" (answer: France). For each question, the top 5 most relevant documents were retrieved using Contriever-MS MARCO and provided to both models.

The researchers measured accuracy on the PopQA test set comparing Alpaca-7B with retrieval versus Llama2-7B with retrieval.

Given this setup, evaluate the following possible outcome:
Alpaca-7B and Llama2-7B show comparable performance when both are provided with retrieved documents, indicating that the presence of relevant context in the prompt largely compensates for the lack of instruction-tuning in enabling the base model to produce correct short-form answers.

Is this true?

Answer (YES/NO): NO